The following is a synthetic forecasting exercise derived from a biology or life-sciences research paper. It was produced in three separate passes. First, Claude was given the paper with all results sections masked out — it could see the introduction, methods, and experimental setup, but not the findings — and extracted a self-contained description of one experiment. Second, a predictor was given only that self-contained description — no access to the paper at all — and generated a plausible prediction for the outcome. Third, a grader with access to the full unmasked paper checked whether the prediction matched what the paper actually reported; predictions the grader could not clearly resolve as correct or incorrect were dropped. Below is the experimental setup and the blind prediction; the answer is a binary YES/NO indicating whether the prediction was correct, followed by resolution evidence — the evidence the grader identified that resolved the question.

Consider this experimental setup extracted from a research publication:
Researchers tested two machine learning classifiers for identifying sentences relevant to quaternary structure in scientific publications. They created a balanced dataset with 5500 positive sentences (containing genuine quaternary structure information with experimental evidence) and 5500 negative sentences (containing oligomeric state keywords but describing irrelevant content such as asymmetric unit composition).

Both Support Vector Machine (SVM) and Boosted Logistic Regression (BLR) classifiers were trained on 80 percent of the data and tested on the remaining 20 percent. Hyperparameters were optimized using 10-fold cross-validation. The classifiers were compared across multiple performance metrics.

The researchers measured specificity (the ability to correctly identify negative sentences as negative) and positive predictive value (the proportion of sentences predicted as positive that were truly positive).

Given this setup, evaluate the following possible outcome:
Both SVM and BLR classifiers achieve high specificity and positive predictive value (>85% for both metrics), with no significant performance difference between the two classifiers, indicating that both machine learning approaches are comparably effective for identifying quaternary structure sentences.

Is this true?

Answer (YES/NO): NO